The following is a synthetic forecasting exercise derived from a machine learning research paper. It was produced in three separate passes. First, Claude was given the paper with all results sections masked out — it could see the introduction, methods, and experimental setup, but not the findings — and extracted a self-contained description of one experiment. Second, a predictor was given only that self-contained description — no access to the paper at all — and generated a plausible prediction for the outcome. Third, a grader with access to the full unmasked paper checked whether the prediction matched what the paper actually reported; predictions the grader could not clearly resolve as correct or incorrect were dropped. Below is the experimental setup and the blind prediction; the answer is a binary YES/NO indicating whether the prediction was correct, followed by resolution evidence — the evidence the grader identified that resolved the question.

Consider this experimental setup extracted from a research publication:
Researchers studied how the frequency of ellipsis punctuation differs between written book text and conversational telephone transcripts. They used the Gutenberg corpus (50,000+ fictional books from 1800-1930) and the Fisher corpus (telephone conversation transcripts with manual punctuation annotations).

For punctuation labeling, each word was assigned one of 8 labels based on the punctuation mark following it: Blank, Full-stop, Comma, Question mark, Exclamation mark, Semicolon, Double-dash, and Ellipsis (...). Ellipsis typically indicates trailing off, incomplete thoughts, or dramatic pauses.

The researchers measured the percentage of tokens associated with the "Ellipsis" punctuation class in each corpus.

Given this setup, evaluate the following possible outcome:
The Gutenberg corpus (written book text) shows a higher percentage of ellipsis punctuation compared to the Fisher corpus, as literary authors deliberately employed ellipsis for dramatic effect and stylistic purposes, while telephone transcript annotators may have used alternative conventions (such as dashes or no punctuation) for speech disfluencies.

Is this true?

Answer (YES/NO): NO